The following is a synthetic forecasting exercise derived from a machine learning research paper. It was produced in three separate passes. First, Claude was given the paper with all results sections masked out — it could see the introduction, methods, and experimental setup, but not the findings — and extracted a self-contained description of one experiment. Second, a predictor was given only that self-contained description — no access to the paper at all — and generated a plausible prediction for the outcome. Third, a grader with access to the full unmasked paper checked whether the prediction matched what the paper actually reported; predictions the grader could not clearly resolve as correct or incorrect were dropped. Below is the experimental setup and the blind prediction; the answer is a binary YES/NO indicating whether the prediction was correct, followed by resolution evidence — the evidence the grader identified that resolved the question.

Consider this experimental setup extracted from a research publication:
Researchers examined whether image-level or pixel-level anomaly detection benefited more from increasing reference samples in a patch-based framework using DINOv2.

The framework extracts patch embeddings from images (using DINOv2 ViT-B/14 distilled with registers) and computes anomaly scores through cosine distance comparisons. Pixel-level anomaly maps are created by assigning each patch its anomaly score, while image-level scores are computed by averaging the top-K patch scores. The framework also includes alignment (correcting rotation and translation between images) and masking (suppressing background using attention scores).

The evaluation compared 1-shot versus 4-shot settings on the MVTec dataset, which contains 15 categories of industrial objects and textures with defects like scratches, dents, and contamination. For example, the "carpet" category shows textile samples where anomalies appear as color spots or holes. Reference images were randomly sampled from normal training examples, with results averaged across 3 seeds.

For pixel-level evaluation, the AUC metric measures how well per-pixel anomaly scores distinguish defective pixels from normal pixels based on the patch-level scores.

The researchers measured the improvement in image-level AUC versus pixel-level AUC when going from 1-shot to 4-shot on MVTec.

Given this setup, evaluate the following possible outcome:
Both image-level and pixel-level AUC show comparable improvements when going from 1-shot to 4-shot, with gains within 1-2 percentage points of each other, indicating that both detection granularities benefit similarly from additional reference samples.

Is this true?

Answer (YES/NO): NO